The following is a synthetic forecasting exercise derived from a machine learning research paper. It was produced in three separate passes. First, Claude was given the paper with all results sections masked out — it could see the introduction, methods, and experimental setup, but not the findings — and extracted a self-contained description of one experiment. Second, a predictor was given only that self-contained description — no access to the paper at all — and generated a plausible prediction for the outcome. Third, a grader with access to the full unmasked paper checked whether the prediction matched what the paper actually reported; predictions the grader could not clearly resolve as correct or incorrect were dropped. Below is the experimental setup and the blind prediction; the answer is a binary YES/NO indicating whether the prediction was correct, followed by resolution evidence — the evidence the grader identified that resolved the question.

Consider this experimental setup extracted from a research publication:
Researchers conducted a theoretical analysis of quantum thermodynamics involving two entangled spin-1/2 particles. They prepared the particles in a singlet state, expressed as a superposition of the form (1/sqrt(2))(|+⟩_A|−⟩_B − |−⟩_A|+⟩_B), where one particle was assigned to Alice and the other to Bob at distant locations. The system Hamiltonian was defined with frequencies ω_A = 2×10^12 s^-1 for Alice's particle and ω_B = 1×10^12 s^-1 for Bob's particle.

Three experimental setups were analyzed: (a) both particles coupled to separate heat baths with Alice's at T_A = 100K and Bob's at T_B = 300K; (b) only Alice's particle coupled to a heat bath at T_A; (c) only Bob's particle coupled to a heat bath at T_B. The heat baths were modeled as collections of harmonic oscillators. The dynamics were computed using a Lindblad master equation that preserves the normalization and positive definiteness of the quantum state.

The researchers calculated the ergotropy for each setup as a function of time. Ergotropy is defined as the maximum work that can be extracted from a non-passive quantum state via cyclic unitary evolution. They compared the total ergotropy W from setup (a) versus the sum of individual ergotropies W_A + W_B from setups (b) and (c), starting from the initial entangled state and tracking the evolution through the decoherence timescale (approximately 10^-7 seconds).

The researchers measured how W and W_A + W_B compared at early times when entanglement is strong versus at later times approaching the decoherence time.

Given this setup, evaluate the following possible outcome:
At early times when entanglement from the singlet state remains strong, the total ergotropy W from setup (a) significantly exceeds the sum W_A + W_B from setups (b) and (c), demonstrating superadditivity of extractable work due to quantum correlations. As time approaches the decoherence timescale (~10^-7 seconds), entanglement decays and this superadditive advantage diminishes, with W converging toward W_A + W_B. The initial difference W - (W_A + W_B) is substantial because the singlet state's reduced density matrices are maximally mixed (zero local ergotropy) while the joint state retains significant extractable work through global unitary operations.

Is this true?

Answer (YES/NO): NO